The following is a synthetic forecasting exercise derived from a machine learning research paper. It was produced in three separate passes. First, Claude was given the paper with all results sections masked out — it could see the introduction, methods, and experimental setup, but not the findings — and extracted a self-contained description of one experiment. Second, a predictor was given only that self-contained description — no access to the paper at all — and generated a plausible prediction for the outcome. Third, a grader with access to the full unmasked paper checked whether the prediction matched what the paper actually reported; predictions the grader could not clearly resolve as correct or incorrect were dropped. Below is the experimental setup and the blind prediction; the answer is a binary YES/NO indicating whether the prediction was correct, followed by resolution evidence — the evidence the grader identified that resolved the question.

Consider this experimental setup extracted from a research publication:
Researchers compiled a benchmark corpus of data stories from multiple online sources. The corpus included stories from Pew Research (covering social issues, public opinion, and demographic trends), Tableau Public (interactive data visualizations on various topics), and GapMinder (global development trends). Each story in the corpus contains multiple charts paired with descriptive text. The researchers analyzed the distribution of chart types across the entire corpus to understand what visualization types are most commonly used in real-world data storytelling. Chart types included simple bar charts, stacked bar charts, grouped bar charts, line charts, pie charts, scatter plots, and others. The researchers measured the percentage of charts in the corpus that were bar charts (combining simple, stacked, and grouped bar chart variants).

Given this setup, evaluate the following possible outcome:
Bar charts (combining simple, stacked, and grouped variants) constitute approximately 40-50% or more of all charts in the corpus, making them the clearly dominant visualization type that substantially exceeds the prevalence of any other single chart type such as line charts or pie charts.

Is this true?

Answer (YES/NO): YES